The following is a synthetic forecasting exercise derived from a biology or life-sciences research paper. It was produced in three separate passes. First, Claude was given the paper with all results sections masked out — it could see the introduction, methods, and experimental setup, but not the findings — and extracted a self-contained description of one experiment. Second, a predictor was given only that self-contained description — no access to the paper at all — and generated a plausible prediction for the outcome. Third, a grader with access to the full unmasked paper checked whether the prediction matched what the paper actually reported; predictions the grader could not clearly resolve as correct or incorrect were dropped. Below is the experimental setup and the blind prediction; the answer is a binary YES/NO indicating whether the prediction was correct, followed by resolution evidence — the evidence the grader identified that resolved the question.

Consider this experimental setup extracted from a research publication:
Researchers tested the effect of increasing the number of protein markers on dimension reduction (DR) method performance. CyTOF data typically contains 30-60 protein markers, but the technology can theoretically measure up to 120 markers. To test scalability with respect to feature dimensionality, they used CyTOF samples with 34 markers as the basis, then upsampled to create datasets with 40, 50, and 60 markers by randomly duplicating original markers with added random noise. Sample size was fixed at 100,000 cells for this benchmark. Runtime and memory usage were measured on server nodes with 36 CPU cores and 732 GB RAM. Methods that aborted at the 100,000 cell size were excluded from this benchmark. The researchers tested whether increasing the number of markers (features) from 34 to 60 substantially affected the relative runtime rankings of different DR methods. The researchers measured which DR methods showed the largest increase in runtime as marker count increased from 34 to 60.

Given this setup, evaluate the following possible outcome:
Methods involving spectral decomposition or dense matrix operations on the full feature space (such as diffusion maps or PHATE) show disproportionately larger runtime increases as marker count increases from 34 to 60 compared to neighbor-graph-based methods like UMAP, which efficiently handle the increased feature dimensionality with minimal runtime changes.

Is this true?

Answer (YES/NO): NO